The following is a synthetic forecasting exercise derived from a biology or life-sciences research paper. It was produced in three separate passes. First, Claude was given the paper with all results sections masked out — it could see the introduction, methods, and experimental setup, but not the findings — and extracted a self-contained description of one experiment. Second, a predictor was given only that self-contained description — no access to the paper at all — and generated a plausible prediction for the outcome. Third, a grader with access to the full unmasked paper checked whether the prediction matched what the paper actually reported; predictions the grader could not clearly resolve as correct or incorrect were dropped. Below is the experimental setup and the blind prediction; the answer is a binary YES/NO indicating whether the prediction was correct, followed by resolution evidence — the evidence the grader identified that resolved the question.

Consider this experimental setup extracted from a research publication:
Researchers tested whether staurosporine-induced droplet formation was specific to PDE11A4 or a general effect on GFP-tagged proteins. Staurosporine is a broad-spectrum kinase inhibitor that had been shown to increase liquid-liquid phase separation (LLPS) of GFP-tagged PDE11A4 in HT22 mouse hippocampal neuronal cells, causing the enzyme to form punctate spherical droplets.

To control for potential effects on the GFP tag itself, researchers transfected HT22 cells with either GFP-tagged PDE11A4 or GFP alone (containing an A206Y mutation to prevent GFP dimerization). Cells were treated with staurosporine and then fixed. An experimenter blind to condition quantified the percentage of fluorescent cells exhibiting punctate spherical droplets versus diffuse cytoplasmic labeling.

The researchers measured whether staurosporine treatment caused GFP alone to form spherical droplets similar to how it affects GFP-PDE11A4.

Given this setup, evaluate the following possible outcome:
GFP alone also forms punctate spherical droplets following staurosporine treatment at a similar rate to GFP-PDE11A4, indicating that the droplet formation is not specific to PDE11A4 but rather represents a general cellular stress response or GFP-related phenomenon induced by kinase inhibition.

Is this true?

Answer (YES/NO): NO